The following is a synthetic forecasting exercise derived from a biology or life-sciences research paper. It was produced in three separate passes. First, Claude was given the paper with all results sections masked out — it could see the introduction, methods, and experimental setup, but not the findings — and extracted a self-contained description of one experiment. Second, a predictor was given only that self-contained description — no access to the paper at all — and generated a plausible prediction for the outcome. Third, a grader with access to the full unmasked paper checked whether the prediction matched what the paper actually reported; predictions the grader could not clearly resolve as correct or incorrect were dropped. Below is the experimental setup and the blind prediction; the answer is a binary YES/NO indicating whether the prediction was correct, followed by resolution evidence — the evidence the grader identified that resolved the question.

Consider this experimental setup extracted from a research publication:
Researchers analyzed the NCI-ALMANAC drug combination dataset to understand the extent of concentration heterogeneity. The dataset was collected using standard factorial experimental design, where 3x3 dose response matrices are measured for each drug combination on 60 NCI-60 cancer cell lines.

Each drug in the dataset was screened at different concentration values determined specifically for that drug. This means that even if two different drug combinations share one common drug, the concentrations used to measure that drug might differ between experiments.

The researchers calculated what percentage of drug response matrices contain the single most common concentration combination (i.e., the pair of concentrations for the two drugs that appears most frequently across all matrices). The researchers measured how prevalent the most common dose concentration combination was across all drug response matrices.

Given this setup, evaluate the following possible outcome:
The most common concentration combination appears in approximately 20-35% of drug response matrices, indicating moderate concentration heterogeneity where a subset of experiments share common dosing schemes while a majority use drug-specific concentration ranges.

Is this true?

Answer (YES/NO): NO